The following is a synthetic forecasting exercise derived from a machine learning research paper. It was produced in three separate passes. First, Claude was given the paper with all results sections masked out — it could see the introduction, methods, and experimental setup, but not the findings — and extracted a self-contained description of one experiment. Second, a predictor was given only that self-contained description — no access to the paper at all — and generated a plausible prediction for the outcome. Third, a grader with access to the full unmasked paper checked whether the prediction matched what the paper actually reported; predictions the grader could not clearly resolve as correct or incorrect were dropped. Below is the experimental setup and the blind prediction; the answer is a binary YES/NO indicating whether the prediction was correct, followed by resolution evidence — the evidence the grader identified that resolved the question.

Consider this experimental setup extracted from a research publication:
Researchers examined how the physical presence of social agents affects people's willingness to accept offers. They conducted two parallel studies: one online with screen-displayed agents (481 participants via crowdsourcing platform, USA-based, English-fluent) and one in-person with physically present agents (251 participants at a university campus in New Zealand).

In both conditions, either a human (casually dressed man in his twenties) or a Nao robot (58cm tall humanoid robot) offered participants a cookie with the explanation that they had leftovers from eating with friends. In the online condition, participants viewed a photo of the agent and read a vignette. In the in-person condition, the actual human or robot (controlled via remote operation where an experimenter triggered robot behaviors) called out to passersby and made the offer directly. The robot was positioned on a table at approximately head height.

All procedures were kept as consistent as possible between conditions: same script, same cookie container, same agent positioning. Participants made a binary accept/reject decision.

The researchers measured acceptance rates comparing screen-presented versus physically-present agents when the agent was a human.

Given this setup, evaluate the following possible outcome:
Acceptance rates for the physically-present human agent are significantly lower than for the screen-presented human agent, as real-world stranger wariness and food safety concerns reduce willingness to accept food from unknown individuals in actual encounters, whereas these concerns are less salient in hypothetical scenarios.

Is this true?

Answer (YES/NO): NO